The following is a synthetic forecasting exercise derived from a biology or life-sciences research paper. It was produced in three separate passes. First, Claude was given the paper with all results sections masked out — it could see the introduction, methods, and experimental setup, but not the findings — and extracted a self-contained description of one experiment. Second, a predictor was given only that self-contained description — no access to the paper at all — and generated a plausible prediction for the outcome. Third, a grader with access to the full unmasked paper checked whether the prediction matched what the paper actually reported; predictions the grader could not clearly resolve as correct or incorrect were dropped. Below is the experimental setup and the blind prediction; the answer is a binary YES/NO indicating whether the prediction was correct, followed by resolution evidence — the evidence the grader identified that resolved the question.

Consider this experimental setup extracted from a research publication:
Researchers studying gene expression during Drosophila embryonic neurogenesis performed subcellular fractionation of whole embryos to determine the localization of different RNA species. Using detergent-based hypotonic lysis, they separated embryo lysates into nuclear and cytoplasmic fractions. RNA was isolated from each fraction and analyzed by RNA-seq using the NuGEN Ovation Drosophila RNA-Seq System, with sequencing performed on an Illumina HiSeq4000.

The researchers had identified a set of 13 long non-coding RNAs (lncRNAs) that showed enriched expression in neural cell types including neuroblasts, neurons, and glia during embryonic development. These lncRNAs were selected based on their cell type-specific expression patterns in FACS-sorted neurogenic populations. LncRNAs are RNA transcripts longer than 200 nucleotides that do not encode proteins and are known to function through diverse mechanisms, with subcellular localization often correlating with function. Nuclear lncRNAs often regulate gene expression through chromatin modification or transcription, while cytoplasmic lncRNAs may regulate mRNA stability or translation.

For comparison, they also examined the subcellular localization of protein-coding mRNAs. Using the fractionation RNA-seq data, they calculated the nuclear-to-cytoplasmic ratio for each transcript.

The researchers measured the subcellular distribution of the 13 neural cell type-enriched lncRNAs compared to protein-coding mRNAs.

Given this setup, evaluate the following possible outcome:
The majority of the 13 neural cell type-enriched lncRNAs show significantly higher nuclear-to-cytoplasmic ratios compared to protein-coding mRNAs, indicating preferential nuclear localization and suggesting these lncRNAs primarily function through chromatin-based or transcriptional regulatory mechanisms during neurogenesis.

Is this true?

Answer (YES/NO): NO